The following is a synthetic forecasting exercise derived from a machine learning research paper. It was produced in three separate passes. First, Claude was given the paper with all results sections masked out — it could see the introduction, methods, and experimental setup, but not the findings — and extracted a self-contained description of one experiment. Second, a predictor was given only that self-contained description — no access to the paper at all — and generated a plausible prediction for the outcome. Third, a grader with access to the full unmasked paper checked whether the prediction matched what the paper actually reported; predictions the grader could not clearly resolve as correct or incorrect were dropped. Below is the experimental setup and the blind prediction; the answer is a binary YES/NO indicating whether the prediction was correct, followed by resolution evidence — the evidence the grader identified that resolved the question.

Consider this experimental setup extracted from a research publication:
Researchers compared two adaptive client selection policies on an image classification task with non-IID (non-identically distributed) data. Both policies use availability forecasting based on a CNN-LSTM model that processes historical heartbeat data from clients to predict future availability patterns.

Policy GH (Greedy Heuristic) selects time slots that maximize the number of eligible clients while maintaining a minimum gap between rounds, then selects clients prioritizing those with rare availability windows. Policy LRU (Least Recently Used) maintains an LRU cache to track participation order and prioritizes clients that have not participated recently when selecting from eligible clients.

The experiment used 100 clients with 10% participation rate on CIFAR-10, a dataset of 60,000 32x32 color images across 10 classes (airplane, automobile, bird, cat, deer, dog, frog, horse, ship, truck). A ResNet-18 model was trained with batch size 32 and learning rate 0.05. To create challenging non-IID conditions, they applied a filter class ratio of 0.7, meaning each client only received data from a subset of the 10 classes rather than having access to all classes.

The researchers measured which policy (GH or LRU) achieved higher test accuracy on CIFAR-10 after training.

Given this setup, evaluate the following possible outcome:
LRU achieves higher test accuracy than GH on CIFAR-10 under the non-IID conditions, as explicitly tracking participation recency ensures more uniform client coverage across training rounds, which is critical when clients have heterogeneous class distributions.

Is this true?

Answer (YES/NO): YES